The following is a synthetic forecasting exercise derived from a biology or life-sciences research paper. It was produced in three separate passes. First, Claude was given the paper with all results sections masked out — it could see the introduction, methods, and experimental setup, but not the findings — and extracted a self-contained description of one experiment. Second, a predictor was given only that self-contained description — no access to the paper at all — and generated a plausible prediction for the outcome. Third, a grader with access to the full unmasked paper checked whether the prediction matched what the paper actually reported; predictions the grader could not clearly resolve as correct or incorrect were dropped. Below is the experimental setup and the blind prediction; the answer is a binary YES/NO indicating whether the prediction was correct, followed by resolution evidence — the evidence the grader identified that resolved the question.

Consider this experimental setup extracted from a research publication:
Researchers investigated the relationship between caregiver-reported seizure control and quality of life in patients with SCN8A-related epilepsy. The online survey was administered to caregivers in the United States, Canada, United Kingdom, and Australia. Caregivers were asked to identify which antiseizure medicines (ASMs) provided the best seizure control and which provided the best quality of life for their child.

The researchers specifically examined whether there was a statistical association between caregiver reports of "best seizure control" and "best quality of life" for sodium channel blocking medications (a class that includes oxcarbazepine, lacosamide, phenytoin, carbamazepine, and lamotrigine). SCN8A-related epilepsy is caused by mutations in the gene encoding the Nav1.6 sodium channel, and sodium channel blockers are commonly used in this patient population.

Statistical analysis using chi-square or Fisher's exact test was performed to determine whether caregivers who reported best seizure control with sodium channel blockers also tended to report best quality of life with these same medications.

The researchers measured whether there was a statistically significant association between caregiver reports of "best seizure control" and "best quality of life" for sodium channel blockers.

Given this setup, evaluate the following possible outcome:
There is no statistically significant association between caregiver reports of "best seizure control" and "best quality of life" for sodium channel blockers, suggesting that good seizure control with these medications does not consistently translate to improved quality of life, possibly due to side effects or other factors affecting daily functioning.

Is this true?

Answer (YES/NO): NO